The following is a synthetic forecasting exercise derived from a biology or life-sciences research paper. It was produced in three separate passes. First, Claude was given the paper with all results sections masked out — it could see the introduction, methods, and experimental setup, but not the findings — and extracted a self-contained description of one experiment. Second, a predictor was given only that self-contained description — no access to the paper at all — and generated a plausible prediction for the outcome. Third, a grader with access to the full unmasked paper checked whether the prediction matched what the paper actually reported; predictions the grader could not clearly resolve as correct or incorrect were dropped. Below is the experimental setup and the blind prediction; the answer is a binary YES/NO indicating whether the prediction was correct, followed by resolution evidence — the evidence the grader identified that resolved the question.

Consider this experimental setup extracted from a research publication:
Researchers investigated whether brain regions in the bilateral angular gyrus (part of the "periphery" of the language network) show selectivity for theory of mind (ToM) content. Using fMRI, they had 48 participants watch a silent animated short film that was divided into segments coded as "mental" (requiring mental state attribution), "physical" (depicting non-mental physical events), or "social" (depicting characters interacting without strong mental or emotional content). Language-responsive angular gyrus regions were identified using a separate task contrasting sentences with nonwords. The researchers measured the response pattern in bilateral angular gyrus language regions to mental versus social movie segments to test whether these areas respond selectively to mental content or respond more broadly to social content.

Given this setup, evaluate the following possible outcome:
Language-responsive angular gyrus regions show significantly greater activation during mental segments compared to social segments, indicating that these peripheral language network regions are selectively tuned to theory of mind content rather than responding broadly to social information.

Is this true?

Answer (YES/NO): NO